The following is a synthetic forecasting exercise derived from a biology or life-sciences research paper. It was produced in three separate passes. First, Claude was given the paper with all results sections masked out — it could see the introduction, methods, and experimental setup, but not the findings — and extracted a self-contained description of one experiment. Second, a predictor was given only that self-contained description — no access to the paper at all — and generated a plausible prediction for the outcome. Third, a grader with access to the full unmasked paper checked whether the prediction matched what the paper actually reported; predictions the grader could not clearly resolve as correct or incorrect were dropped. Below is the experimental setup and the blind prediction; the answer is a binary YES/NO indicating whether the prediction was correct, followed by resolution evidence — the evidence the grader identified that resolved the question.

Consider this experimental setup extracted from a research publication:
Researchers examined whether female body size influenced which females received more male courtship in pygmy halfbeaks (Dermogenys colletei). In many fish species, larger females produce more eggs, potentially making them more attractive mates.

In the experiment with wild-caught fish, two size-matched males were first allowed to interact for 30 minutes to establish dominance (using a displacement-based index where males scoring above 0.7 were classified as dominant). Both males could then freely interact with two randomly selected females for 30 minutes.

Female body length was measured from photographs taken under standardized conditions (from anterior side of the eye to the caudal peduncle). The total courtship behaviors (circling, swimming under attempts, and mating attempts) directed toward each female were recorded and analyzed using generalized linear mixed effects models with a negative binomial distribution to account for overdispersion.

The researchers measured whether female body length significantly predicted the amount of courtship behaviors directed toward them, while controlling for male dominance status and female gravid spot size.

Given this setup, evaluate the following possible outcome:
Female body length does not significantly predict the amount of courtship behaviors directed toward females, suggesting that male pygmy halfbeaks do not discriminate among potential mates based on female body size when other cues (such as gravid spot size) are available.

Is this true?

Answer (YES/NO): YES